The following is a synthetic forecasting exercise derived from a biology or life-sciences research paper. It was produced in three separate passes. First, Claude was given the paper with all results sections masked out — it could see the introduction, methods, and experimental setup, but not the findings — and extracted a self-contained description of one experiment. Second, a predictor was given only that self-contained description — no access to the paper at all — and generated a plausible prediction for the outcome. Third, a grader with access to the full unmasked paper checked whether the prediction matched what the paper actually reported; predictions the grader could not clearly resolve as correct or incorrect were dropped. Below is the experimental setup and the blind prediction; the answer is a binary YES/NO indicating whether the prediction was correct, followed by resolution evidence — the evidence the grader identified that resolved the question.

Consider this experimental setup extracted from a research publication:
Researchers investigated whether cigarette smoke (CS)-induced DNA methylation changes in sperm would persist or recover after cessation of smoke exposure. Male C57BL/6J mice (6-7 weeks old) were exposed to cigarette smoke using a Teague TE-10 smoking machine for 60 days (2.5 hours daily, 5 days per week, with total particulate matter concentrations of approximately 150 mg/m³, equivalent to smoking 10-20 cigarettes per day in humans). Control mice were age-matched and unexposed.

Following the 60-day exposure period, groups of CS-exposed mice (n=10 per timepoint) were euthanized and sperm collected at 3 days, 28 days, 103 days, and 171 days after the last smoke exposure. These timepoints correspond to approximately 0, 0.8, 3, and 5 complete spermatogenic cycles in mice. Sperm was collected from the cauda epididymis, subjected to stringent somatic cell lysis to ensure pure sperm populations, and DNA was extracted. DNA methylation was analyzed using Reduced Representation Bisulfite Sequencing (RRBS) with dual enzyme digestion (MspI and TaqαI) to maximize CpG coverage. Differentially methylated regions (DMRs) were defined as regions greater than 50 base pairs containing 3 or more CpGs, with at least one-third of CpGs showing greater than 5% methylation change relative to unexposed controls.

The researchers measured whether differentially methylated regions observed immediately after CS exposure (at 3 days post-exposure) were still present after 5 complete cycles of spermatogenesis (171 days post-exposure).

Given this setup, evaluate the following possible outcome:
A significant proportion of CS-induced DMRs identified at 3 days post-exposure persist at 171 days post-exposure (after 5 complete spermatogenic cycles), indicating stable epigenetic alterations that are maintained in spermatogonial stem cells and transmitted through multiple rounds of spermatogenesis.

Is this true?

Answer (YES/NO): YES